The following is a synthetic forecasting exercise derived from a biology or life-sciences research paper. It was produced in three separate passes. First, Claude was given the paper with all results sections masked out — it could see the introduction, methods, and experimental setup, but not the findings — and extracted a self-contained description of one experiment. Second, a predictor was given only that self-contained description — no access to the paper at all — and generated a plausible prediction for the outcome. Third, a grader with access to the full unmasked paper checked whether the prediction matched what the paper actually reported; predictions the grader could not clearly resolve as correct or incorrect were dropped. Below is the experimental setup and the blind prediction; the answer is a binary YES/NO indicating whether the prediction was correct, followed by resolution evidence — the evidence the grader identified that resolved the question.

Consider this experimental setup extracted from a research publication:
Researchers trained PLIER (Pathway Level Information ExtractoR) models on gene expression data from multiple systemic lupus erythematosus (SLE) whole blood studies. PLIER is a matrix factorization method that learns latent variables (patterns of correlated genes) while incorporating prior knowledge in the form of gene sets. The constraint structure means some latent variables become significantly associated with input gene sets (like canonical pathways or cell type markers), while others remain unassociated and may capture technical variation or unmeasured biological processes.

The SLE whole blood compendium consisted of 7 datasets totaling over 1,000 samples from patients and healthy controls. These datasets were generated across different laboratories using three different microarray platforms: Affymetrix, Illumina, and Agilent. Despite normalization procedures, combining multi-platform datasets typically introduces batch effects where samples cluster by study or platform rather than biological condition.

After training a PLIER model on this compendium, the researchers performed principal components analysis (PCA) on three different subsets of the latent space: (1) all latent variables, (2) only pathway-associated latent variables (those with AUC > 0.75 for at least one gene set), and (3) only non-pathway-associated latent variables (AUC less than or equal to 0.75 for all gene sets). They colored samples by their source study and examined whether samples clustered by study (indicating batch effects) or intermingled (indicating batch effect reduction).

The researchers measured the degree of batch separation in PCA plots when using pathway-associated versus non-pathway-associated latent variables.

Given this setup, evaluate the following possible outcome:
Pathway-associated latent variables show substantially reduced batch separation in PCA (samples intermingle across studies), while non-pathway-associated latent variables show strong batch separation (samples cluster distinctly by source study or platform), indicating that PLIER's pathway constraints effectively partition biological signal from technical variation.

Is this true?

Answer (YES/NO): YES